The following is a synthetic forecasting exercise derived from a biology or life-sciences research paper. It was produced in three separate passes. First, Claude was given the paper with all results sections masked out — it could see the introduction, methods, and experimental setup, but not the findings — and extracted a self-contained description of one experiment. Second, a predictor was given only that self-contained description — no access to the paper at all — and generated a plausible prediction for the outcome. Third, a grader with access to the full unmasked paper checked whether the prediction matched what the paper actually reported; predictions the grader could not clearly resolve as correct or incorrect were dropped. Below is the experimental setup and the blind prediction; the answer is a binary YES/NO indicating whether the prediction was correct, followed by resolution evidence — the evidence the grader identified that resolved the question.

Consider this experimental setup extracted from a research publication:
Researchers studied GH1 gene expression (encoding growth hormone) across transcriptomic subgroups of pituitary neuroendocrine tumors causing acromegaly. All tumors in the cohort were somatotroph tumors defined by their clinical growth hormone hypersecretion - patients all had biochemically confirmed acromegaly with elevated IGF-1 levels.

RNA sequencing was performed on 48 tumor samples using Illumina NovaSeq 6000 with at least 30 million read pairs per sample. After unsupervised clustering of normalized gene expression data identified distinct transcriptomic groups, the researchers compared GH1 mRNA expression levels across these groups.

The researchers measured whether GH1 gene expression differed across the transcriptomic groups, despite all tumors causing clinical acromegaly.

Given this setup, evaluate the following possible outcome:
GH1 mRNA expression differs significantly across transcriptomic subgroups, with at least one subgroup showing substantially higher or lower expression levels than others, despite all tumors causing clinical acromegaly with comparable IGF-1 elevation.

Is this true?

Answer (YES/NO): YES